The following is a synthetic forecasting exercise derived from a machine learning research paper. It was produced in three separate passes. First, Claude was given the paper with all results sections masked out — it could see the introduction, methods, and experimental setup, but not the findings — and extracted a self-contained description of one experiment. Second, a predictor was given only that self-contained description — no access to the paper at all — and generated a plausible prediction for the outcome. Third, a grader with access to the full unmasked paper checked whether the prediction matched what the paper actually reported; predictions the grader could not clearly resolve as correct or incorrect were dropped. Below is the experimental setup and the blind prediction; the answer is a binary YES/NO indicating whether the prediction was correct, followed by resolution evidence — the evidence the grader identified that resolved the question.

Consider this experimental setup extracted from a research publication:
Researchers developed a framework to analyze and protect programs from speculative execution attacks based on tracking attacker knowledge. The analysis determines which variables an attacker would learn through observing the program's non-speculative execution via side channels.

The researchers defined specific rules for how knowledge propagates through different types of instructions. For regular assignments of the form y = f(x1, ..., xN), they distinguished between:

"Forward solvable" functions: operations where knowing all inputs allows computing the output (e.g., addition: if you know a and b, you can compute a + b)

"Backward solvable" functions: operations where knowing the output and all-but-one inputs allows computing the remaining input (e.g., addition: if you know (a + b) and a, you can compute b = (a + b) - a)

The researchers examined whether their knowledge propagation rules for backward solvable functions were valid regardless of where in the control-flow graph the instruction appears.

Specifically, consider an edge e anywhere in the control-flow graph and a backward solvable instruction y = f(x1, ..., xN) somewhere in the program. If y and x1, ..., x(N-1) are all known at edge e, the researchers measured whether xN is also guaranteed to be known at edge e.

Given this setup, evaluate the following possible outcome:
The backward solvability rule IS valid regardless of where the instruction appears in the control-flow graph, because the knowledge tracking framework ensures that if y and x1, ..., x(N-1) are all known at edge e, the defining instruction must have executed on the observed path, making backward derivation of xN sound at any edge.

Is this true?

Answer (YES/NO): YES